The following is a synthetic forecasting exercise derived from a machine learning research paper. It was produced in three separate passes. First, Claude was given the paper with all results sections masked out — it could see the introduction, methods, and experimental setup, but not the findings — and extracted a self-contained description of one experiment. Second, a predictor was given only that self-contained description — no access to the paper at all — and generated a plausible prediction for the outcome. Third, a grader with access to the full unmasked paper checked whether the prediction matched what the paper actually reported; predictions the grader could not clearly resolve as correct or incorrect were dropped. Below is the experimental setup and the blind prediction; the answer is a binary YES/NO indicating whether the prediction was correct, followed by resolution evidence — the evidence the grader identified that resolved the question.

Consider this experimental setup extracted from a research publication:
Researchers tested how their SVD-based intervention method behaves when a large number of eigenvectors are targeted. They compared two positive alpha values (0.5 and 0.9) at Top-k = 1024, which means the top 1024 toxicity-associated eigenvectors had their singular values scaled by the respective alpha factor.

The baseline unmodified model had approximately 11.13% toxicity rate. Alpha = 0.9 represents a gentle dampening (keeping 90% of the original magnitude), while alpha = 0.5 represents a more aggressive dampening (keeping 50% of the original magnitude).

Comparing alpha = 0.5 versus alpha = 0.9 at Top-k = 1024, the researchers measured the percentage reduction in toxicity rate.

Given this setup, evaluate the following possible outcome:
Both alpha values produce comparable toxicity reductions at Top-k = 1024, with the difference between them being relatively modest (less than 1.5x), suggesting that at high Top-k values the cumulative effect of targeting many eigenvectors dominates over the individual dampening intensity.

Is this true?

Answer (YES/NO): NO